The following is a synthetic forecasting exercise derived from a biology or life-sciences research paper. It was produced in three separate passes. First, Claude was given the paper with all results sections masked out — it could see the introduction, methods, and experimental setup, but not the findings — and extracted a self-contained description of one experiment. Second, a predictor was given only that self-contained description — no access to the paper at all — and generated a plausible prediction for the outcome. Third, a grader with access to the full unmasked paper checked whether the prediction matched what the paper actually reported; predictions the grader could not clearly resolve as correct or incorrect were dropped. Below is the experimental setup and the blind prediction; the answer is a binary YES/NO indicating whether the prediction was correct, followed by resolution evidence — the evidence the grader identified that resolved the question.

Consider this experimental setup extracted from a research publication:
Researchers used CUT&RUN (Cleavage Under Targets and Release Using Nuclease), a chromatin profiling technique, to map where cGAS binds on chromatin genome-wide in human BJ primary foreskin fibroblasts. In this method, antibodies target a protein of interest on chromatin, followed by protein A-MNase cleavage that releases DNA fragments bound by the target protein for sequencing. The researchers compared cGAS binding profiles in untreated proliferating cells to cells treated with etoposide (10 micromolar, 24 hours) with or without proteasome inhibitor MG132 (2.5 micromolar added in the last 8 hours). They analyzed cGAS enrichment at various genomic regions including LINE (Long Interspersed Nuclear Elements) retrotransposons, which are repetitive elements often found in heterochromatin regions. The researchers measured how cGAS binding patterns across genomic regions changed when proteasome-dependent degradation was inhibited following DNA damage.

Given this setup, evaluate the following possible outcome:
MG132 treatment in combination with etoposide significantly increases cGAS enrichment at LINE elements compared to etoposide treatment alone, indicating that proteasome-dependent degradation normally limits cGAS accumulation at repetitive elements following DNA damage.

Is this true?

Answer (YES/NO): YES